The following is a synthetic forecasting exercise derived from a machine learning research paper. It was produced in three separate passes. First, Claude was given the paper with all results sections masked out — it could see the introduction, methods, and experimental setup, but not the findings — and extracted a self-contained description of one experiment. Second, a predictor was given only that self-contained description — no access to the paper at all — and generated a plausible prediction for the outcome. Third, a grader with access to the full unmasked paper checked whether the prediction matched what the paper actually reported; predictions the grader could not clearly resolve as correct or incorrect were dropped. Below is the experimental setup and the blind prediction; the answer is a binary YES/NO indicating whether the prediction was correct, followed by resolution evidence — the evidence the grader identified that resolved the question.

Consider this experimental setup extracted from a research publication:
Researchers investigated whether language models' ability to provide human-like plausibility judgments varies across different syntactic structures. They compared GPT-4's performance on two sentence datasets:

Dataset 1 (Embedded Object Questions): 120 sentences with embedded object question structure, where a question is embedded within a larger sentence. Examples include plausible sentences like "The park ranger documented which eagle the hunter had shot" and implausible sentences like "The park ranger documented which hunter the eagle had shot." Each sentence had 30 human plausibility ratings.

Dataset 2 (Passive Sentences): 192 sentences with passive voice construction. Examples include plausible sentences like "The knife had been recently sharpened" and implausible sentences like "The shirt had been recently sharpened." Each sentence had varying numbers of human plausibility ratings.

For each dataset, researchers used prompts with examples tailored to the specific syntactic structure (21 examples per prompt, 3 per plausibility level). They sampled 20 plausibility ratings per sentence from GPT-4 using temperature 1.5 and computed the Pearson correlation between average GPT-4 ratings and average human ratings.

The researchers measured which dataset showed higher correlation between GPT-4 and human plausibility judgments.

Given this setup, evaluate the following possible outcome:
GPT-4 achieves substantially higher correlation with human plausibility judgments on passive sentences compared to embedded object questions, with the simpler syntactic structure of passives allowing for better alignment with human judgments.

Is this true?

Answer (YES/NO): NO